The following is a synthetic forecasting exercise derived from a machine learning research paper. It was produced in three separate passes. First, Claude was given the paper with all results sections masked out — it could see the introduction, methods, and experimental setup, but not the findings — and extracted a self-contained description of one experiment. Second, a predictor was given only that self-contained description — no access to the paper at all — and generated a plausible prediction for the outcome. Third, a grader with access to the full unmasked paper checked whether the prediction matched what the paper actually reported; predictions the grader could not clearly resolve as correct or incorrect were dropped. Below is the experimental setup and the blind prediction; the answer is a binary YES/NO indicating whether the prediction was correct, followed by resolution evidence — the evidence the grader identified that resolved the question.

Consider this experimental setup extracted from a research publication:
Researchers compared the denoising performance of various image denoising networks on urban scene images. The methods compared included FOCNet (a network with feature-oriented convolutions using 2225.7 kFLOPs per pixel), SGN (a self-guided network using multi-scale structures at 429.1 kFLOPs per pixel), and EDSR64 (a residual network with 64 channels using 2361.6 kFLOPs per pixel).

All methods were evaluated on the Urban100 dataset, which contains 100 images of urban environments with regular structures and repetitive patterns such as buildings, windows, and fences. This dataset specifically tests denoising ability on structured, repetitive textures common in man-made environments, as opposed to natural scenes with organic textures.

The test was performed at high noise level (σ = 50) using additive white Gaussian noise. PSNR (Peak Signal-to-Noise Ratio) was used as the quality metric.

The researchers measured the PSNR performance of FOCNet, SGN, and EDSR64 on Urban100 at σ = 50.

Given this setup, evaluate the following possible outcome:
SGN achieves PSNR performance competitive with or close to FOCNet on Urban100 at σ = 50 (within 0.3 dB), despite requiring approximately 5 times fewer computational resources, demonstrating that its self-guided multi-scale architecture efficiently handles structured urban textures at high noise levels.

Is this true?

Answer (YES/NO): NO